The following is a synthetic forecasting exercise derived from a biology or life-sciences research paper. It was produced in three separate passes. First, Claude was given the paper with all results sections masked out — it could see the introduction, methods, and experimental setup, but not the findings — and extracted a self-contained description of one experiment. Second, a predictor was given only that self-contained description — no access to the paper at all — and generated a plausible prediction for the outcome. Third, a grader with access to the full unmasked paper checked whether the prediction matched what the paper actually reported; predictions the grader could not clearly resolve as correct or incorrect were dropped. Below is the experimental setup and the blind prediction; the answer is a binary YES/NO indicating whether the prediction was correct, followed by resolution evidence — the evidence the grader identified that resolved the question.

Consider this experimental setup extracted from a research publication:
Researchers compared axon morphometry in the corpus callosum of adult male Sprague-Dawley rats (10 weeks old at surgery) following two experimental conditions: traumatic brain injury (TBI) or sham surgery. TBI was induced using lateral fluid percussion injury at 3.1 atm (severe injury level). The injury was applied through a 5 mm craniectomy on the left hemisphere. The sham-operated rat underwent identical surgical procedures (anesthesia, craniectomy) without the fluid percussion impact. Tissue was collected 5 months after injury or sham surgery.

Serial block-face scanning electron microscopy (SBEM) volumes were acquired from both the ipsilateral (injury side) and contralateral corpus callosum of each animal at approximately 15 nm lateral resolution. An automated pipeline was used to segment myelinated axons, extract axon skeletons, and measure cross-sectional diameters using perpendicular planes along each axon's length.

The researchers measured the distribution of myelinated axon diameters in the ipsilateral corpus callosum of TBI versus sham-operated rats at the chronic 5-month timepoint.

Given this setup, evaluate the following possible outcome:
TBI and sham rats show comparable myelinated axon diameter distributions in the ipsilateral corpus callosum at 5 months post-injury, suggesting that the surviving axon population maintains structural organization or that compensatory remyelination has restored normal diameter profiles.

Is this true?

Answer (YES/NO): NO